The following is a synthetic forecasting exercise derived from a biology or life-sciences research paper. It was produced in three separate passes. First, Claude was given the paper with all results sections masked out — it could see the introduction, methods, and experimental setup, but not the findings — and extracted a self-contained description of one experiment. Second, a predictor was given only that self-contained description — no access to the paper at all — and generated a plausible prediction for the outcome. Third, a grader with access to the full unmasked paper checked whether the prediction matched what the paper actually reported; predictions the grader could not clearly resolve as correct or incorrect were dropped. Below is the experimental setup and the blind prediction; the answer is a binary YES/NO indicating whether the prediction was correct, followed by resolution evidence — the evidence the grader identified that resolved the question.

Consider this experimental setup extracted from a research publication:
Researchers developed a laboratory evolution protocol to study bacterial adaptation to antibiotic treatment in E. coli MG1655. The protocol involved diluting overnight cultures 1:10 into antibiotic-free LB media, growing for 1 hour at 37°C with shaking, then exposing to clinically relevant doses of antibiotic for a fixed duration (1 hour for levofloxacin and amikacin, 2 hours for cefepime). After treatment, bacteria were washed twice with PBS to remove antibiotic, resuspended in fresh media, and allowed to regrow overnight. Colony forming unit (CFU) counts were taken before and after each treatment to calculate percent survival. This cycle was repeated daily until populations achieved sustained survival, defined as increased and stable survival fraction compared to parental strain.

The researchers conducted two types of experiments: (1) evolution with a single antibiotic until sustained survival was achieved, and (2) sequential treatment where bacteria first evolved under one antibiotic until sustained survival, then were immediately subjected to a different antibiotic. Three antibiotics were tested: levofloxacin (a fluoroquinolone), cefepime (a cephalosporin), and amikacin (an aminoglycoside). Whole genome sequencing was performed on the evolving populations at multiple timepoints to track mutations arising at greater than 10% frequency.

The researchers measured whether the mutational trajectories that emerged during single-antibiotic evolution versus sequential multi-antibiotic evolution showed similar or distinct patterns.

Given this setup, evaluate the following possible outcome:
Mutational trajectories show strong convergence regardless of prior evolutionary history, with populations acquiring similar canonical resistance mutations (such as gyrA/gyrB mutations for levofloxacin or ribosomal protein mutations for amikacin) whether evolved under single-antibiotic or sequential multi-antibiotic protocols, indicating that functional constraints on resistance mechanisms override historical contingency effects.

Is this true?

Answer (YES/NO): NO